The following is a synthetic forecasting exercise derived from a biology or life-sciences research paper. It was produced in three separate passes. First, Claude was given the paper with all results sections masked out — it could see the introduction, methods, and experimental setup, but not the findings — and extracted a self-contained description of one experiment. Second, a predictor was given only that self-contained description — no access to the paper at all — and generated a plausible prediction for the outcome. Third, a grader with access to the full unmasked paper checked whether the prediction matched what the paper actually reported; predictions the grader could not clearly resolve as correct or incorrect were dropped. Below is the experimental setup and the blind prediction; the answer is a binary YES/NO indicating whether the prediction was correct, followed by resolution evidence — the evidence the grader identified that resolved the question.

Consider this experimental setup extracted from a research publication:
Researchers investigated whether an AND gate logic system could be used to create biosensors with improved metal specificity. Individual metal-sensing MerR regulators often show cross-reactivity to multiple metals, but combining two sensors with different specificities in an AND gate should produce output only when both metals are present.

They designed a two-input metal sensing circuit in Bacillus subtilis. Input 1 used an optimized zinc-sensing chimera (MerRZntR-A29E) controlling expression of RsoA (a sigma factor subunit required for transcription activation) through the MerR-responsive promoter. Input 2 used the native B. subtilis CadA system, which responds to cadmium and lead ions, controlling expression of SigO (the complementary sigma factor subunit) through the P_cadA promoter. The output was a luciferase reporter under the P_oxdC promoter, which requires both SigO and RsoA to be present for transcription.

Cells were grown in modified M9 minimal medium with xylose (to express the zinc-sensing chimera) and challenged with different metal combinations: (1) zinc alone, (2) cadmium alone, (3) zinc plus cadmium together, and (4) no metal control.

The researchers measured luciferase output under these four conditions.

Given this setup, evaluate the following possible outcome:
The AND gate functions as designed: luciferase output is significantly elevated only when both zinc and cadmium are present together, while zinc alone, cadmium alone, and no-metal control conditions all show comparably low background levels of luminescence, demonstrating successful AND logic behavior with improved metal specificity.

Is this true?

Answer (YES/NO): NO